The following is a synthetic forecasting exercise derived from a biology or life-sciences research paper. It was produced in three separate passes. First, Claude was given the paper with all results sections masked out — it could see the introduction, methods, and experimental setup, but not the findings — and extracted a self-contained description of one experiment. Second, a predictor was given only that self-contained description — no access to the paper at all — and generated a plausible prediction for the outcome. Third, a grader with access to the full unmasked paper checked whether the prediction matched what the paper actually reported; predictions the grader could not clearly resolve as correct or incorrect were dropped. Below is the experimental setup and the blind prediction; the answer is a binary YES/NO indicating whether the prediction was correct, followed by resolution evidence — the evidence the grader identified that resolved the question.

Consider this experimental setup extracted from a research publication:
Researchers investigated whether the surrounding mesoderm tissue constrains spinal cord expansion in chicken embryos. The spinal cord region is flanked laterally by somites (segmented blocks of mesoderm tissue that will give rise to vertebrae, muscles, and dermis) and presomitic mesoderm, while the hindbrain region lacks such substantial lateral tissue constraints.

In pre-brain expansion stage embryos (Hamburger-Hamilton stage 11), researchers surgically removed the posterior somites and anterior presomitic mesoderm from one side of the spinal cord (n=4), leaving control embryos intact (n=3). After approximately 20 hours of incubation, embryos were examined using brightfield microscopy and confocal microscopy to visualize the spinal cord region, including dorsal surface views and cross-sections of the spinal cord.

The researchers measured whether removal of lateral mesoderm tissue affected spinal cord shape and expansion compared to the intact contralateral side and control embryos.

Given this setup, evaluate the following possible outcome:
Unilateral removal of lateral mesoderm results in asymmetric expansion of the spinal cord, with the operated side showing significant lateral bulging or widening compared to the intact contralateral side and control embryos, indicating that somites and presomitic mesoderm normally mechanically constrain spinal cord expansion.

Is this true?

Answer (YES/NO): NO